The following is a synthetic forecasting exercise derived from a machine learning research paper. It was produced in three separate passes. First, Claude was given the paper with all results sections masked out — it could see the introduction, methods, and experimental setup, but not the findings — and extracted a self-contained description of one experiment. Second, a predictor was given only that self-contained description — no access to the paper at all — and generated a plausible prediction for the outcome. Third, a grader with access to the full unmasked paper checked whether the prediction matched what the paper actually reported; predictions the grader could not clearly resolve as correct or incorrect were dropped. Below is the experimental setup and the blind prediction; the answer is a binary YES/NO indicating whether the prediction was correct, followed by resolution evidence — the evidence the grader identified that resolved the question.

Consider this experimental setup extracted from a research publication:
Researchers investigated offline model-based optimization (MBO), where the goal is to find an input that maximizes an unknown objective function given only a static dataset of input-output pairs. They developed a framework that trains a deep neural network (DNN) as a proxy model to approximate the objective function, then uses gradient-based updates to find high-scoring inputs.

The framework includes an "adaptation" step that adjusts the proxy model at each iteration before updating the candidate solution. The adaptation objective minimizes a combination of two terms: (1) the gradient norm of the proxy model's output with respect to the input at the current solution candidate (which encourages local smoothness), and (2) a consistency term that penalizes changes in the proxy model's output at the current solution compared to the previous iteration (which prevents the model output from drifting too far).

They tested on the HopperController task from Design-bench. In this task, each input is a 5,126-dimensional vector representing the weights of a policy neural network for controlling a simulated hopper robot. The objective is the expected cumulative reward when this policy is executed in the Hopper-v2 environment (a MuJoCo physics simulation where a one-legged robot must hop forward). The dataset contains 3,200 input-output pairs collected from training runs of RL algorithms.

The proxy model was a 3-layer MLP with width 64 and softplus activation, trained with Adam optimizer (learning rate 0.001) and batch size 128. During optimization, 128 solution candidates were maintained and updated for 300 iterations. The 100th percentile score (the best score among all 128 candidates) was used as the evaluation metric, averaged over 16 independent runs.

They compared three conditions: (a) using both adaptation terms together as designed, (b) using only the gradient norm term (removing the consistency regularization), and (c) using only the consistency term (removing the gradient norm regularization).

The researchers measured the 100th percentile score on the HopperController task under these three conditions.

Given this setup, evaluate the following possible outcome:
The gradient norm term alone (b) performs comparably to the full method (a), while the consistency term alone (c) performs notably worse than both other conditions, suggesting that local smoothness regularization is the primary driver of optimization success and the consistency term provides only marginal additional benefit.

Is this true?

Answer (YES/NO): NO